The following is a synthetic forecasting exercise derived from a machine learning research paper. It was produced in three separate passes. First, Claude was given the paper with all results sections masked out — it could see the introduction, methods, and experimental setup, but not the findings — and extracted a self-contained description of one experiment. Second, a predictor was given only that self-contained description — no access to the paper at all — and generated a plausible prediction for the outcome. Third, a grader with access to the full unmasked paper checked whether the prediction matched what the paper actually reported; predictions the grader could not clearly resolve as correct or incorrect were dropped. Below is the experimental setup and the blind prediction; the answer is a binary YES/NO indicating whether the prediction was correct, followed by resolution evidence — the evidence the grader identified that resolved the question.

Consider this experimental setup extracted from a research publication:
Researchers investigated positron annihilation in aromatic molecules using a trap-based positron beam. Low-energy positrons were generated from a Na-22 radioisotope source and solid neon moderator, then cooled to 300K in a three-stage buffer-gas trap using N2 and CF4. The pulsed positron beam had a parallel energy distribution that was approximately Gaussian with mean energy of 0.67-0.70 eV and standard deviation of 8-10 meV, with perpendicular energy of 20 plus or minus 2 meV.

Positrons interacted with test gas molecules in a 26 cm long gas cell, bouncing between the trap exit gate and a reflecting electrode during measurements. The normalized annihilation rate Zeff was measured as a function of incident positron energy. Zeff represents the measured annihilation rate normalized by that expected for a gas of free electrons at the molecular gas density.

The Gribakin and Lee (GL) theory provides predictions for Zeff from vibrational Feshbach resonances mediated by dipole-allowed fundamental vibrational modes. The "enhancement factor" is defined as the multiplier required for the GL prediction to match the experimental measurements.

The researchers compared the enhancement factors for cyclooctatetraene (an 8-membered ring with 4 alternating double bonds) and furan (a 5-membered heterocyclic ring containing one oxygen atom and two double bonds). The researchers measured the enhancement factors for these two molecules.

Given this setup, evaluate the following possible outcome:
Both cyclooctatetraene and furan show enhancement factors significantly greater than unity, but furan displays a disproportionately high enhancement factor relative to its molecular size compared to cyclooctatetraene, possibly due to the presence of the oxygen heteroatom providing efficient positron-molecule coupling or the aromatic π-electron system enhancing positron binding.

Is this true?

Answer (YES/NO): NO